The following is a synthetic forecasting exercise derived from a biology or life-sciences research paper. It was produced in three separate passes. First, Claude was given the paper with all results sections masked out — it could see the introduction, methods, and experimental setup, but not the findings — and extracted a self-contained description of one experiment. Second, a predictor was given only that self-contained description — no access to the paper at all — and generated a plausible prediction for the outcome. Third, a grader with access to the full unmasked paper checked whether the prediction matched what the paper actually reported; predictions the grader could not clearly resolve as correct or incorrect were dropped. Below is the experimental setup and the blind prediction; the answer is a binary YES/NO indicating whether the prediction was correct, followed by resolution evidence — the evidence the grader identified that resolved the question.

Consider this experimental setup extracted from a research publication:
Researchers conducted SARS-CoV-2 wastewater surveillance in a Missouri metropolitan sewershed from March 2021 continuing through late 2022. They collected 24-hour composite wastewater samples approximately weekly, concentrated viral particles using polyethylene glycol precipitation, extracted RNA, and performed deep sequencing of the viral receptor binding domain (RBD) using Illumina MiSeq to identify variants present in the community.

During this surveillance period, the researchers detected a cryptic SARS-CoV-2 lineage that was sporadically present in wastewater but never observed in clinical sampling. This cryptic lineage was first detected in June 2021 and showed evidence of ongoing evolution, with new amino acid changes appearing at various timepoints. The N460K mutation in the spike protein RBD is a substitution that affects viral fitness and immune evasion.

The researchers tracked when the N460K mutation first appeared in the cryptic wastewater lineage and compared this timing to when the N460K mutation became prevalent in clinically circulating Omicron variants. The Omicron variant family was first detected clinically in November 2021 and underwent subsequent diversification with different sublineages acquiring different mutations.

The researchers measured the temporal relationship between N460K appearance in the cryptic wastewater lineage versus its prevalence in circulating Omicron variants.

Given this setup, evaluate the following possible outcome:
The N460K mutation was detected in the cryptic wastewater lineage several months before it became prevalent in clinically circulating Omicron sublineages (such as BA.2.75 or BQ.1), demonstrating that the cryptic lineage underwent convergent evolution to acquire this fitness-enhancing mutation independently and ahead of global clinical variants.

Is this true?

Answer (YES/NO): YES